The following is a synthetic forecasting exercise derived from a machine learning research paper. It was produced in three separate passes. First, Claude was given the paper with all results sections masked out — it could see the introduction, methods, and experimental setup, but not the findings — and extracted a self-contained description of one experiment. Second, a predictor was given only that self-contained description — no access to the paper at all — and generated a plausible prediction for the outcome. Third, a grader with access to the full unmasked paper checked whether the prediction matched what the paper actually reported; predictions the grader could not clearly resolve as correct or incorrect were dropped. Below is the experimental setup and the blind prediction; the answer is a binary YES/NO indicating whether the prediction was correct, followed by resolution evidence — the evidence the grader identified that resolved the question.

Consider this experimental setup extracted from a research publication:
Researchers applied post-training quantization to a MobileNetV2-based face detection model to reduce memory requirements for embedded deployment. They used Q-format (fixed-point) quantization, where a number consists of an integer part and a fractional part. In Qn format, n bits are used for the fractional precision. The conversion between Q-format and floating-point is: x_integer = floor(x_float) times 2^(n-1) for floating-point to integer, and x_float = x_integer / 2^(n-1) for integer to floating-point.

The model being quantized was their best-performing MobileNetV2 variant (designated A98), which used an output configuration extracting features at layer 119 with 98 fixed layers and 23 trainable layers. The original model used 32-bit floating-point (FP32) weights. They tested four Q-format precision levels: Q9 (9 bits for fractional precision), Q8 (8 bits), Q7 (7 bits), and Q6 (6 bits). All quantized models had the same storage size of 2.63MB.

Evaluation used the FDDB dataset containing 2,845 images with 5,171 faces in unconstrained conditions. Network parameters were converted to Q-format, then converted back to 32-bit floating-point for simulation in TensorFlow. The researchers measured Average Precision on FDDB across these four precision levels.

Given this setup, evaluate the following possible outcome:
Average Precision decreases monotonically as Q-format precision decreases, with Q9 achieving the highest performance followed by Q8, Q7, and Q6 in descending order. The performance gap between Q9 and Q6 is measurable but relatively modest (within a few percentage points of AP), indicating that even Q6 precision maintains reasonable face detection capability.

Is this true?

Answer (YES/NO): NO